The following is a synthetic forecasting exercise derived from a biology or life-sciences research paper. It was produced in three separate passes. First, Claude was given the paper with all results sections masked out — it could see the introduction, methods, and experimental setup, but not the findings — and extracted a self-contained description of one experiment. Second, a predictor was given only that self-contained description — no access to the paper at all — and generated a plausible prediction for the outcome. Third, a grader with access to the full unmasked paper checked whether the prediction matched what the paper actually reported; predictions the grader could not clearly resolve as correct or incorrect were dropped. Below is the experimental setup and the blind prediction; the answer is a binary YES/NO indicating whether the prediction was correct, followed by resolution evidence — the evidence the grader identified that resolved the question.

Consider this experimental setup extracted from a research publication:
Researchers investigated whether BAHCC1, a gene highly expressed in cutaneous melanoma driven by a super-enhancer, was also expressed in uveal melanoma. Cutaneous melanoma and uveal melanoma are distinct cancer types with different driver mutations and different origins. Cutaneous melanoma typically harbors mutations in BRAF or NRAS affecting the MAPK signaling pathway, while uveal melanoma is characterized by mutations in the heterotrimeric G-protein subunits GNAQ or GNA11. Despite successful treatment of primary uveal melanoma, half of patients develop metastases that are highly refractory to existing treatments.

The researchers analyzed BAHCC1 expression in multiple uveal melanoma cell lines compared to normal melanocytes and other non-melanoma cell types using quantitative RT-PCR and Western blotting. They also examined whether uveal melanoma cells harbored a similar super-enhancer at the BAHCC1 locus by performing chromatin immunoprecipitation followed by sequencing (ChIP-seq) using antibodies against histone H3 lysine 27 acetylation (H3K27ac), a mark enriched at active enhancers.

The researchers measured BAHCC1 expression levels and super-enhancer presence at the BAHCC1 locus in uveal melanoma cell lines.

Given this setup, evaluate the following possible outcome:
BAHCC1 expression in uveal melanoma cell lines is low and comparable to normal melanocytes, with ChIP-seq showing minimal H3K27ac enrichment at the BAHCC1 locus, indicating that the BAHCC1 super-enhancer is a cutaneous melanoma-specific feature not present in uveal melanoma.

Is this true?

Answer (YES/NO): NO